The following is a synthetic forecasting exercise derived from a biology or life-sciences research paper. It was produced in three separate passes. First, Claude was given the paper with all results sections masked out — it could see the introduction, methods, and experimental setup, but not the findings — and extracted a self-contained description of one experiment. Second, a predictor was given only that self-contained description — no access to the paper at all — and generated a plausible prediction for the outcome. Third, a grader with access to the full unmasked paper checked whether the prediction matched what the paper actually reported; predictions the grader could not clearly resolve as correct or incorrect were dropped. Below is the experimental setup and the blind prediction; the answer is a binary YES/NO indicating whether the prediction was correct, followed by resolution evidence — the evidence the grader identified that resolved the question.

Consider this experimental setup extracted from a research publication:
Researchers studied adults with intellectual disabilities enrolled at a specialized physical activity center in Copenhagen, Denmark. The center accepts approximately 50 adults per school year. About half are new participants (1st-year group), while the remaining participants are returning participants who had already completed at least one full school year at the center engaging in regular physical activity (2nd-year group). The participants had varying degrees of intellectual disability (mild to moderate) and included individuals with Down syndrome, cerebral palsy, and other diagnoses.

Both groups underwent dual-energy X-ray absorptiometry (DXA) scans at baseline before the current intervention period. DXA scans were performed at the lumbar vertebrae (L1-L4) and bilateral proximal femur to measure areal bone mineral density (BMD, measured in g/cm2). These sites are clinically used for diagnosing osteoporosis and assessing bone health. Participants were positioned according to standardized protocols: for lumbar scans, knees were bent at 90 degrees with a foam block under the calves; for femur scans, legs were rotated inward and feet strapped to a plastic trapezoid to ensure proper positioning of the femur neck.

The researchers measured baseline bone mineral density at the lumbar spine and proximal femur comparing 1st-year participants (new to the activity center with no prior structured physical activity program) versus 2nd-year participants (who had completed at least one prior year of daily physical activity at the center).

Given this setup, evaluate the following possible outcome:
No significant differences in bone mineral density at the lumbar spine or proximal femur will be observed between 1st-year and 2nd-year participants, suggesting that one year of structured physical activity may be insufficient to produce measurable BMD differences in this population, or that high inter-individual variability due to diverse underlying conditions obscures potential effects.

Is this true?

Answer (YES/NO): YES